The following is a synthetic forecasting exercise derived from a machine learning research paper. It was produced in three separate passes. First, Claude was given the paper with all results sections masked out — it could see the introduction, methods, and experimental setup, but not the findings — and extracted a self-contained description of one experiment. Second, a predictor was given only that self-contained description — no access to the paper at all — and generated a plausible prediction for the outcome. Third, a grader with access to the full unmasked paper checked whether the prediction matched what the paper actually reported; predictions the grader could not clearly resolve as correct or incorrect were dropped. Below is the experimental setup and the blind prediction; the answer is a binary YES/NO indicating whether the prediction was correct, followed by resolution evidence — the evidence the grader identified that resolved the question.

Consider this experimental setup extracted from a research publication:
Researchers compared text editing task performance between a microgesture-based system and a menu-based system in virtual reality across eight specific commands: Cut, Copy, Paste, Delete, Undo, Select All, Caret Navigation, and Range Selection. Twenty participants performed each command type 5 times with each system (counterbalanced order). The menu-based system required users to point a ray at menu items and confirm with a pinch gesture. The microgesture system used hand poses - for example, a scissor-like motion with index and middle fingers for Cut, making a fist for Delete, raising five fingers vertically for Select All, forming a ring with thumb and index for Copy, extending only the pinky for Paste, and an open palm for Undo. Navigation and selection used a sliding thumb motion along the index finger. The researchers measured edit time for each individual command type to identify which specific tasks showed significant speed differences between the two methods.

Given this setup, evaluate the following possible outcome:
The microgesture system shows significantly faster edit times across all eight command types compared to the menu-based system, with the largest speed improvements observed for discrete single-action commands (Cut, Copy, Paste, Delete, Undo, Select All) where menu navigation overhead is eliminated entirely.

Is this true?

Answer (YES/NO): NO